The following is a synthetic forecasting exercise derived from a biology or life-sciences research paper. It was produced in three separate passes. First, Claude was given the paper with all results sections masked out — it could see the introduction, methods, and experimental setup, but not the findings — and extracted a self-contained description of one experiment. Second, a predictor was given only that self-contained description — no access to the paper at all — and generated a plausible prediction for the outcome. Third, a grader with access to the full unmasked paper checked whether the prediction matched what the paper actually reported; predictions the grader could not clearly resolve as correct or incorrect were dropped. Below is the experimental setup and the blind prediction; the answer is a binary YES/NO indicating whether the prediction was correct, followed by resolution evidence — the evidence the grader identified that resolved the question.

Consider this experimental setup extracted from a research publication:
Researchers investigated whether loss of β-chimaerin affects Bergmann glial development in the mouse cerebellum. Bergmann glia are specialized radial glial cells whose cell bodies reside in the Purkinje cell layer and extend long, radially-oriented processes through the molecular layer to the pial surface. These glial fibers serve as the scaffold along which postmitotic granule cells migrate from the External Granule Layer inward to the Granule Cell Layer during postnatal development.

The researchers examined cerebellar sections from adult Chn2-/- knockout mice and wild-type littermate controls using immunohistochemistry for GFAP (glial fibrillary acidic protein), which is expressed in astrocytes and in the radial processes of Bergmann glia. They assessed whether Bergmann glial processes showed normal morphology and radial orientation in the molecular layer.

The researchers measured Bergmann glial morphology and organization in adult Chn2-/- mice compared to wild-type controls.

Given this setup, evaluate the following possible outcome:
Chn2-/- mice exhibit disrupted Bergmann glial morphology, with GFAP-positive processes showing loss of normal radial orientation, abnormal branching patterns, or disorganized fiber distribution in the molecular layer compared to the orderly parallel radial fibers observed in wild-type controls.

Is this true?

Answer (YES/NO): NO